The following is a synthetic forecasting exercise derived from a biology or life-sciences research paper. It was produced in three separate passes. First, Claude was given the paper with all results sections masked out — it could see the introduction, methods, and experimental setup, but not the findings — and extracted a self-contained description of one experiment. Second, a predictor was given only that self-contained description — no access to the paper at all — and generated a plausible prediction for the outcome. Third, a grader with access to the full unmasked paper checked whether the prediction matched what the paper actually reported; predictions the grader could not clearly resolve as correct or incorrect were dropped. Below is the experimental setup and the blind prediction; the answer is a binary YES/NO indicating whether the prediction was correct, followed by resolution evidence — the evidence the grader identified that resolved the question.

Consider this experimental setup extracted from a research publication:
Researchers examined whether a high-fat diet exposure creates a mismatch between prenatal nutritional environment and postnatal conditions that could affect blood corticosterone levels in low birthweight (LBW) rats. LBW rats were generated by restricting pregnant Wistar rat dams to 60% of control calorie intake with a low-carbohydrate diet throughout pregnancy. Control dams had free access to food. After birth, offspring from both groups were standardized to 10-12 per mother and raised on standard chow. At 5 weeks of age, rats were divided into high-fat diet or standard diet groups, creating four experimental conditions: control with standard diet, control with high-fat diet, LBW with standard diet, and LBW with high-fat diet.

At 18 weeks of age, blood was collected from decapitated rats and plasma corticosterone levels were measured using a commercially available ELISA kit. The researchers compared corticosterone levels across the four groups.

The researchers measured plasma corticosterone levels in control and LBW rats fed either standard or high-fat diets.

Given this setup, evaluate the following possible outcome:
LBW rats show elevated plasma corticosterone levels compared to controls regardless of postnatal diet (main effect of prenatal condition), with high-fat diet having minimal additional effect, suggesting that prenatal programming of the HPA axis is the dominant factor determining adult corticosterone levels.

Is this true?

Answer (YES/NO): NO